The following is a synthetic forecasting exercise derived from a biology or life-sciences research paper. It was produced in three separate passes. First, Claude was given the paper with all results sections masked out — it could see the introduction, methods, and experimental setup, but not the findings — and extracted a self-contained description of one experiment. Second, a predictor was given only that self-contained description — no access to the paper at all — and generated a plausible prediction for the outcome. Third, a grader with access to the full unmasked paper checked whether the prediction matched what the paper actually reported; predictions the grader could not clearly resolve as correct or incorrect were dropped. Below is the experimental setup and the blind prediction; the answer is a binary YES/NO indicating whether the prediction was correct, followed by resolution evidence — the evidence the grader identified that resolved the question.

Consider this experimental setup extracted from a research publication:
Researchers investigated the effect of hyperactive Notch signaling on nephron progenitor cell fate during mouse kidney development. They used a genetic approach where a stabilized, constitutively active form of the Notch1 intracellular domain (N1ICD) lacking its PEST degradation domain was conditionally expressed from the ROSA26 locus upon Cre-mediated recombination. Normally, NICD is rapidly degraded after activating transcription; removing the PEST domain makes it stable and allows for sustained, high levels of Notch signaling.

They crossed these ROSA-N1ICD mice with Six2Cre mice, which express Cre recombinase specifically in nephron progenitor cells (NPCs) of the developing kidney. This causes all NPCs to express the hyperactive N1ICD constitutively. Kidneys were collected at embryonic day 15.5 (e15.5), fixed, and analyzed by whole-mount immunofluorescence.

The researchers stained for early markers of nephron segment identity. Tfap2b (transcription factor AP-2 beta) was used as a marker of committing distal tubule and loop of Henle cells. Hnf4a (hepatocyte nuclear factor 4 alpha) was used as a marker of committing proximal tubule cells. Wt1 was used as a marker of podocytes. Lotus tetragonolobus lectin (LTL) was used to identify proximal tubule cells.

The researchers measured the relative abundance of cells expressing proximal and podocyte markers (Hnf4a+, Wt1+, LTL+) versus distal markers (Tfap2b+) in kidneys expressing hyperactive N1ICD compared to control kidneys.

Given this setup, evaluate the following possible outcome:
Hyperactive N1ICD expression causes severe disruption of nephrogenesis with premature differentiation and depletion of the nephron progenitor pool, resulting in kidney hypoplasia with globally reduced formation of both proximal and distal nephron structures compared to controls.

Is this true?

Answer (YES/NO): NO